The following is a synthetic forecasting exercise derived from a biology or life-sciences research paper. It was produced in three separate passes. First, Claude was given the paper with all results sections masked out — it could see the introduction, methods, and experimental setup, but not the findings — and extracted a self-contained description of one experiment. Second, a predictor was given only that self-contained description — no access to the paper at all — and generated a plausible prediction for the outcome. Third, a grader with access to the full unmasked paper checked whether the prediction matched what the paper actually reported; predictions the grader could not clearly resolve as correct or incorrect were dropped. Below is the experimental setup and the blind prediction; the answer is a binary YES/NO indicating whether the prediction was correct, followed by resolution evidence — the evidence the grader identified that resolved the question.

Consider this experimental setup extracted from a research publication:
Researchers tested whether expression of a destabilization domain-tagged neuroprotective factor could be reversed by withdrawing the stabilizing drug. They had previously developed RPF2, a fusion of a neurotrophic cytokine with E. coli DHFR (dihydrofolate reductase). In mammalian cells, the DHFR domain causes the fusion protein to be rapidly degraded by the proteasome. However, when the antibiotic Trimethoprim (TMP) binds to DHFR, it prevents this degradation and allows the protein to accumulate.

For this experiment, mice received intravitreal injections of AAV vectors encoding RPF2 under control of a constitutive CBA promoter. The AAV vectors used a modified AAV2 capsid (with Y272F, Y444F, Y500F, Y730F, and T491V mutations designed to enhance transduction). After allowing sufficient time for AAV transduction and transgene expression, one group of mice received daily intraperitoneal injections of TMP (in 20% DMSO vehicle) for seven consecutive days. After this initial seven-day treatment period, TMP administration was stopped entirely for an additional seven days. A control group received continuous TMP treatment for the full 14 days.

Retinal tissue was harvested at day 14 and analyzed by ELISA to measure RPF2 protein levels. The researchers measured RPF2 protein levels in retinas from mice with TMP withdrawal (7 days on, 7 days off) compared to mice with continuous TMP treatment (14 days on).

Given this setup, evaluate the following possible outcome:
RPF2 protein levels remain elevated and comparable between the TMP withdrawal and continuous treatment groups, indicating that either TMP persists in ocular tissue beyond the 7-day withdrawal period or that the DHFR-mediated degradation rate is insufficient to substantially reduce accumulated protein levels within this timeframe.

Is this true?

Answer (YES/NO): NO